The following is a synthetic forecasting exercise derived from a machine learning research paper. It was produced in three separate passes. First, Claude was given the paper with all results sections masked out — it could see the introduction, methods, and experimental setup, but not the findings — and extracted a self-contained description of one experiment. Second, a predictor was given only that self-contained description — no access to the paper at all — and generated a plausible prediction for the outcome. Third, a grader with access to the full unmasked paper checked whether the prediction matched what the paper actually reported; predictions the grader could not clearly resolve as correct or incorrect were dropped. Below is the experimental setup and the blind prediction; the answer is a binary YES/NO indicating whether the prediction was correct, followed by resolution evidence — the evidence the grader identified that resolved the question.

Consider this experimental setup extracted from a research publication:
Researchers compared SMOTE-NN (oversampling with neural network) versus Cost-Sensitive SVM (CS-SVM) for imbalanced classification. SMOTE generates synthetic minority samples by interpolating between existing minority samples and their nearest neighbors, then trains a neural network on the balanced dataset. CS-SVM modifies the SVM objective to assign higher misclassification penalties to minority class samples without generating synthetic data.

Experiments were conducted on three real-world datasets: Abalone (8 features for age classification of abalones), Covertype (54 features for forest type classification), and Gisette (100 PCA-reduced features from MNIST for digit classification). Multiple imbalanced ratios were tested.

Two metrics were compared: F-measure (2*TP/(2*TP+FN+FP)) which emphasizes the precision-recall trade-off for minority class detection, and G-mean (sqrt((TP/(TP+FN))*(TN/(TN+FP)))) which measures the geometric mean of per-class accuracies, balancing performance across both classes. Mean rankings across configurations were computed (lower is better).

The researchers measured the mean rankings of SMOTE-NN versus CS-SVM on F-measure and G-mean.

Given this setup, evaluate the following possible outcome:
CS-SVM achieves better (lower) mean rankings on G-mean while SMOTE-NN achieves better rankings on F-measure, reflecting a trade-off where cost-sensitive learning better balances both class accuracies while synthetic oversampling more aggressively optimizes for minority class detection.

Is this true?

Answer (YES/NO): YES